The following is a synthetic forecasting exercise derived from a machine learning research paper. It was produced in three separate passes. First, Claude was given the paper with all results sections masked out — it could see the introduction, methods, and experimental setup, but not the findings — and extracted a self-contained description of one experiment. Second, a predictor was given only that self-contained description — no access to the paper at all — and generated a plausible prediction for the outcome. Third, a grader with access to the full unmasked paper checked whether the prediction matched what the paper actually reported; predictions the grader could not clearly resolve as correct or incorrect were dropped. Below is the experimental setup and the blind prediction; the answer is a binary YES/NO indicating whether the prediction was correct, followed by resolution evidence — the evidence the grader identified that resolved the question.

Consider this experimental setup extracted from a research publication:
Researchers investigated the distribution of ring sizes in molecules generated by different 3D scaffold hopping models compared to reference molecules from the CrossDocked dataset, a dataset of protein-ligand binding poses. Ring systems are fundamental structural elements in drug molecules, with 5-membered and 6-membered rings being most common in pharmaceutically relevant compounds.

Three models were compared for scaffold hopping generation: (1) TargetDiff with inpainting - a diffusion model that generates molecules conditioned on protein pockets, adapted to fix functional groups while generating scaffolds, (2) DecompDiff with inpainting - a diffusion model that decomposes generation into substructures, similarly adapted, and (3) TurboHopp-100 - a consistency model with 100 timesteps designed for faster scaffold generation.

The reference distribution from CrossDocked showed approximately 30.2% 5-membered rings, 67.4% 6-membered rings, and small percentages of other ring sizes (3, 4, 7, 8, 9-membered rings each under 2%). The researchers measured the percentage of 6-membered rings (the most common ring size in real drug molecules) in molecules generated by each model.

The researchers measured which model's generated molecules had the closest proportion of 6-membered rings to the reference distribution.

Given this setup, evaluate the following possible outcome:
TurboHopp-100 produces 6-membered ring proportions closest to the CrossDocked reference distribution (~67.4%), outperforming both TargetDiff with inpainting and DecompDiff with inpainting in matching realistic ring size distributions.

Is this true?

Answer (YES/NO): YES